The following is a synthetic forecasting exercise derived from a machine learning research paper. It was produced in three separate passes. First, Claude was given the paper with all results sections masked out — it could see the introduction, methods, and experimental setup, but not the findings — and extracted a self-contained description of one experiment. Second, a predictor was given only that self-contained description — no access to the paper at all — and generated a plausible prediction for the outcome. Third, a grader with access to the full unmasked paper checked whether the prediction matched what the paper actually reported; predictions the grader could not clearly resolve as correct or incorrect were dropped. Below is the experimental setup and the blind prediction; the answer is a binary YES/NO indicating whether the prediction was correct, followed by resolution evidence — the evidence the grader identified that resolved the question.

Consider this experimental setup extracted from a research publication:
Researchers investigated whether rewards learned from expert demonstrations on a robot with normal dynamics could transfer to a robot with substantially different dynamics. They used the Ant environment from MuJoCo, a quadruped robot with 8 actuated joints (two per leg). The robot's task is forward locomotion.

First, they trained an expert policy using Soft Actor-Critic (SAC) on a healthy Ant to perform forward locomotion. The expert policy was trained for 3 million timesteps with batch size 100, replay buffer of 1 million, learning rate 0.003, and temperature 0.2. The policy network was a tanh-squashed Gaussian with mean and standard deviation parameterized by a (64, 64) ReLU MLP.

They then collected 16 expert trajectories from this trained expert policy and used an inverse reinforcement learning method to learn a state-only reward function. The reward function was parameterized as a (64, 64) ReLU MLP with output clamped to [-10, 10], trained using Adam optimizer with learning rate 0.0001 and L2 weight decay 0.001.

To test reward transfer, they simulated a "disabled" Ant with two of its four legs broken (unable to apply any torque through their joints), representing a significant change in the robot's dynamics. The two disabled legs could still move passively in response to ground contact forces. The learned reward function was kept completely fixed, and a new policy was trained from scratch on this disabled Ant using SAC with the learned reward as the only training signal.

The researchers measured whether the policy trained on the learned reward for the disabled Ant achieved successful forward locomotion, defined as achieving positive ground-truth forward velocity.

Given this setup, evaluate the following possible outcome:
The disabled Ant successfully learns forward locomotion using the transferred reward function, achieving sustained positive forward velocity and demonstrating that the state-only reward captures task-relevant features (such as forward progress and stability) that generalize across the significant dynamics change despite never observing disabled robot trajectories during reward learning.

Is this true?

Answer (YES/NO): YES